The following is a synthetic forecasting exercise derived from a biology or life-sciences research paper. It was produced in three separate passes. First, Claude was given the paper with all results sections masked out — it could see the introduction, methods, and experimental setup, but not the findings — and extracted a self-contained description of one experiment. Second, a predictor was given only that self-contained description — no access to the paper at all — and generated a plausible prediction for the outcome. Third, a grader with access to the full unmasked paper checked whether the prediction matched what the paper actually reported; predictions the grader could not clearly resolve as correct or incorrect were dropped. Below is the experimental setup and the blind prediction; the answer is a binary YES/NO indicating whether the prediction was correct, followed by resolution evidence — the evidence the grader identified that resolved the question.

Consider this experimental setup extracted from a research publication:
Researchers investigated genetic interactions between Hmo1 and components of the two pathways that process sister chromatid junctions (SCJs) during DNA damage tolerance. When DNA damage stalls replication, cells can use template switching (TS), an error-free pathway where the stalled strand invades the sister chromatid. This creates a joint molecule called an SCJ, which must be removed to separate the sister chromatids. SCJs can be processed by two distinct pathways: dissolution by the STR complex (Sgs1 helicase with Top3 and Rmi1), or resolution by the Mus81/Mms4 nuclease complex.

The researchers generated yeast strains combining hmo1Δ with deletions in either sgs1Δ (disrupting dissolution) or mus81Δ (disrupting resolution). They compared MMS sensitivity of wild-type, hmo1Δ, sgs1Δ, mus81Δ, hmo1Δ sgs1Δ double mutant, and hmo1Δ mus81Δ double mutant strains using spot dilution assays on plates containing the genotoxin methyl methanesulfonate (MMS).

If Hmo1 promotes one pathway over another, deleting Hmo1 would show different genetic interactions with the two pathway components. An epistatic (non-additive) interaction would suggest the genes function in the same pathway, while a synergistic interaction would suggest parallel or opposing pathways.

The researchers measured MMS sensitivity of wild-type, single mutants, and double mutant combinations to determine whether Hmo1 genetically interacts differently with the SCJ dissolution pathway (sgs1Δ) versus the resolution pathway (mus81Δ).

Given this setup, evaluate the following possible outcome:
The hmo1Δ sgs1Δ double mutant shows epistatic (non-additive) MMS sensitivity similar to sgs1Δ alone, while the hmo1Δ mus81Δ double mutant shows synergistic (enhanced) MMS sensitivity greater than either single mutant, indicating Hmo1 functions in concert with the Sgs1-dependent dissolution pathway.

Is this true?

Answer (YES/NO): NO